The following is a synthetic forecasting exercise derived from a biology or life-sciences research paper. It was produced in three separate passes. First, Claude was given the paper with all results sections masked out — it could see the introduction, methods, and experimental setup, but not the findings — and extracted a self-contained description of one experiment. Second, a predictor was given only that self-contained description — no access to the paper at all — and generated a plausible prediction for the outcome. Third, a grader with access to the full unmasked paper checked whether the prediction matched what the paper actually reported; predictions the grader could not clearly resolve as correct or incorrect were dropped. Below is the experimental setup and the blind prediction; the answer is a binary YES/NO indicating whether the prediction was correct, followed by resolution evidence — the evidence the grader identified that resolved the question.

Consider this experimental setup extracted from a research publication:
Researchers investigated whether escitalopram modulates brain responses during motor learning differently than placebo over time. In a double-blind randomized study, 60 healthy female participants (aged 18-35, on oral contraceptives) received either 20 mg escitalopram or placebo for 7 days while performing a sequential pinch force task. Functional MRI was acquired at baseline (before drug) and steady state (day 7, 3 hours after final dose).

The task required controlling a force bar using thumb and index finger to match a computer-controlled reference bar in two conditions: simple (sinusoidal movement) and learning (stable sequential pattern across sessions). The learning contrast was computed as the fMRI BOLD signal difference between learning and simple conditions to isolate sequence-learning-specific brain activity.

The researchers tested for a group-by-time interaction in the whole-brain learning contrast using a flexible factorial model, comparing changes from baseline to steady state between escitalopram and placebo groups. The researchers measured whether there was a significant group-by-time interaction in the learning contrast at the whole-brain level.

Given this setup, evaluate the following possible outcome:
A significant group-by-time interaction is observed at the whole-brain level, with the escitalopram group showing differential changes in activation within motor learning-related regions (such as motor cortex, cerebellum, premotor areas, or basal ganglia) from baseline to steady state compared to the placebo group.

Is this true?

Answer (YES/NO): NO